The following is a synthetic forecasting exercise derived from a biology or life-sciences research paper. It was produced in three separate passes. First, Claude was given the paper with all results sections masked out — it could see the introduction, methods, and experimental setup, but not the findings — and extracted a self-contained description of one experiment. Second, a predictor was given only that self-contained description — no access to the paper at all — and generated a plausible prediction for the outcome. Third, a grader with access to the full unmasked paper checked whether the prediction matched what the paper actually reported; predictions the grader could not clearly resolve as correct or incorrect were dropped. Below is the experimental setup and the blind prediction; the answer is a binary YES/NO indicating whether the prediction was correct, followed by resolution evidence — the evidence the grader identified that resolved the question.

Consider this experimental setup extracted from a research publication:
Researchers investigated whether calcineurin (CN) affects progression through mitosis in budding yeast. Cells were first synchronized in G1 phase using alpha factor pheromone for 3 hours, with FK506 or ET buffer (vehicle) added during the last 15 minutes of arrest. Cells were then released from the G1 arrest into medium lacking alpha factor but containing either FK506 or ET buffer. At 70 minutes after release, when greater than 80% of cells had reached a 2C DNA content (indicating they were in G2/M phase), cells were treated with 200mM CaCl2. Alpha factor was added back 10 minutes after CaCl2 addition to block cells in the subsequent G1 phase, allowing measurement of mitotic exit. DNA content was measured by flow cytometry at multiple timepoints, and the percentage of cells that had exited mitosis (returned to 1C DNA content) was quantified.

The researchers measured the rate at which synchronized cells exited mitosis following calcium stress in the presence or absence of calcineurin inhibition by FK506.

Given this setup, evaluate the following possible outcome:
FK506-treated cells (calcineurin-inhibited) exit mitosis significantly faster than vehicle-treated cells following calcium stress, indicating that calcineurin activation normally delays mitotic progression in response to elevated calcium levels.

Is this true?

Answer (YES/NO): YES